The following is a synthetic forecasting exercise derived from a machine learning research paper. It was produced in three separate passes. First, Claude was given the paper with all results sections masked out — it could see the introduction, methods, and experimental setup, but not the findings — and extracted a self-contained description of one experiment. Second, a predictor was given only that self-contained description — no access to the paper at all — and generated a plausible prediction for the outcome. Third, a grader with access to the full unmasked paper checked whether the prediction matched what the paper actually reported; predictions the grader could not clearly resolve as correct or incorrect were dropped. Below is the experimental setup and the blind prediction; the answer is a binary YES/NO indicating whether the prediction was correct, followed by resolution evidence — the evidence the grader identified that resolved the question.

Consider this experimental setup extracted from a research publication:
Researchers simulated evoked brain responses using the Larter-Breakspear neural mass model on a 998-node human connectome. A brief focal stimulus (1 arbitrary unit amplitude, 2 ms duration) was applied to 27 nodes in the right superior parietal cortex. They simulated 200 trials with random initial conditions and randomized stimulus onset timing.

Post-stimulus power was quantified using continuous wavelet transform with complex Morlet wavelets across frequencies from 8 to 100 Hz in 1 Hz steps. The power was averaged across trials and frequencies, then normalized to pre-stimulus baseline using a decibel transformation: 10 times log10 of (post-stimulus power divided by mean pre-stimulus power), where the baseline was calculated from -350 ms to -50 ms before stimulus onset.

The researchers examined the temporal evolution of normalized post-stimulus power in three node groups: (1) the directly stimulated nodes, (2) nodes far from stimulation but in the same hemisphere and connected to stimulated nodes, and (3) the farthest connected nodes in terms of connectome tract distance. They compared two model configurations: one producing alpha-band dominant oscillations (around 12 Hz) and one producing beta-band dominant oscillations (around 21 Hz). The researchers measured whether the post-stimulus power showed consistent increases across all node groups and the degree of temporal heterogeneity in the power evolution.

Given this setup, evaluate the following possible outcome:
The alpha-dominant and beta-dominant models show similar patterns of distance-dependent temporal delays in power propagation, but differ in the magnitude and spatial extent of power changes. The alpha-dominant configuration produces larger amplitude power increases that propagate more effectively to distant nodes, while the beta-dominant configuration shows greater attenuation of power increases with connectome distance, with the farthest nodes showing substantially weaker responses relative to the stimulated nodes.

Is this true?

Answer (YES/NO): NO